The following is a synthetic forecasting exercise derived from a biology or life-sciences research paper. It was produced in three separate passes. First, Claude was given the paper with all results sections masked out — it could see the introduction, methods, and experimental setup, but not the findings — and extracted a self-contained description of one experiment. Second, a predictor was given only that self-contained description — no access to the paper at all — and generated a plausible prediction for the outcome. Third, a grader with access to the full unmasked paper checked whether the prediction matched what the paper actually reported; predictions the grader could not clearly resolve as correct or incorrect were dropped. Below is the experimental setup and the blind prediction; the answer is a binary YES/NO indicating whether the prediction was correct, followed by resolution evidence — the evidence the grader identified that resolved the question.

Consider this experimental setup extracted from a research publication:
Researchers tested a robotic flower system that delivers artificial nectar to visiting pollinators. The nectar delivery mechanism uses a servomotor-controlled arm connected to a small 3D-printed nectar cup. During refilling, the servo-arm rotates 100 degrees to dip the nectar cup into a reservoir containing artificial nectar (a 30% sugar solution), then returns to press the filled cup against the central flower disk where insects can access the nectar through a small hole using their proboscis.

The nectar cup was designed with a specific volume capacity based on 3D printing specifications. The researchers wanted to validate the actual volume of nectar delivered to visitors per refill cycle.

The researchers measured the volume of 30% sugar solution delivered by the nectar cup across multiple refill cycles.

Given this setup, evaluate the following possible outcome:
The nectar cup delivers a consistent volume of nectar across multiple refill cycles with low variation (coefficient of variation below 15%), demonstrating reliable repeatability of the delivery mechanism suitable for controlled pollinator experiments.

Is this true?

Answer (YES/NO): YES